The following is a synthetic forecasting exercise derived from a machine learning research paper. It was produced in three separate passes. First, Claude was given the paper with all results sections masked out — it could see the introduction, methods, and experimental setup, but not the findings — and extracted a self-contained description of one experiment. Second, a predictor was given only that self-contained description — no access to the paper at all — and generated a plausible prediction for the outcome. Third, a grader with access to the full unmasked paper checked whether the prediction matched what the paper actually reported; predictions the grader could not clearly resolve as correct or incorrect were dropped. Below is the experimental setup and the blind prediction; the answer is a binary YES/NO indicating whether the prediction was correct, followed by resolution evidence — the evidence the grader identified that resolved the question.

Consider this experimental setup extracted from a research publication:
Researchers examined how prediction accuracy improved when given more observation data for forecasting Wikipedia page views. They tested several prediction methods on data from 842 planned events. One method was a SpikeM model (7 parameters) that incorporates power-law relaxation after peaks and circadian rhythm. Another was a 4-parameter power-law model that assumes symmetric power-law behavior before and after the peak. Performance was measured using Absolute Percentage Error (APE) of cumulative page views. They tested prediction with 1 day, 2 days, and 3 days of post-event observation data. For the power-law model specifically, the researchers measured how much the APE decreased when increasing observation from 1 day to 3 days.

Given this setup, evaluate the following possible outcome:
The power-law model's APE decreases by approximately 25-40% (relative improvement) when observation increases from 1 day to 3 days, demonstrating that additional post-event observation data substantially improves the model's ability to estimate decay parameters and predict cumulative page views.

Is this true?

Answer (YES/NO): NO